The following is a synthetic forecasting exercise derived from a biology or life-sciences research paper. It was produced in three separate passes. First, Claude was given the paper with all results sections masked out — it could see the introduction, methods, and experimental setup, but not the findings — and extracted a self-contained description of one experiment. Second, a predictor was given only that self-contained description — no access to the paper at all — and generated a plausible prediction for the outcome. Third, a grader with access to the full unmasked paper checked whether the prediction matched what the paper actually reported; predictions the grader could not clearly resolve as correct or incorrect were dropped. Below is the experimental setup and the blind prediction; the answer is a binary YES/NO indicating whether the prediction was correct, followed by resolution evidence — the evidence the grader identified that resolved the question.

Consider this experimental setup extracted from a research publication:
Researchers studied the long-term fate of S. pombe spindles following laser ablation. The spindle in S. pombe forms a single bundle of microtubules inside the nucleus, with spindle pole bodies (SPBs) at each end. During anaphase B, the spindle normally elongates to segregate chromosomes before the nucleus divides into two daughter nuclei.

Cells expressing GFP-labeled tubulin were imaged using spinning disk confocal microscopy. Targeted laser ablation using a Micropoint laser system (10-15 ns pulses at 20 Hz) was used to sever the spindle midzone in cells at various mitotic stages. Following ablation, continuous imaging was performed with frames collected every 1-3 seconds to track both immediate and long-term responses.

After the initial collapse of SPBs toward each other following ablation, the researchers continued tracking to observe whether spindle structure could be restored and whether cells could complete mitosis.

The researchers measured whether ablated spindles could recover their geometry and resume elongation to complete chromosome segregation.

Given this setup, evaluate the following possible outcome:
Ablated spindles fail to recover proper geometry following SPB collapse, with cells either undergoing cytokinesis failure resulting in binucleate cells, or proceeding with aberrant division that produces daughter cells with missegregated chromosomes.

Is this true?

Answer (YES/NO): NO